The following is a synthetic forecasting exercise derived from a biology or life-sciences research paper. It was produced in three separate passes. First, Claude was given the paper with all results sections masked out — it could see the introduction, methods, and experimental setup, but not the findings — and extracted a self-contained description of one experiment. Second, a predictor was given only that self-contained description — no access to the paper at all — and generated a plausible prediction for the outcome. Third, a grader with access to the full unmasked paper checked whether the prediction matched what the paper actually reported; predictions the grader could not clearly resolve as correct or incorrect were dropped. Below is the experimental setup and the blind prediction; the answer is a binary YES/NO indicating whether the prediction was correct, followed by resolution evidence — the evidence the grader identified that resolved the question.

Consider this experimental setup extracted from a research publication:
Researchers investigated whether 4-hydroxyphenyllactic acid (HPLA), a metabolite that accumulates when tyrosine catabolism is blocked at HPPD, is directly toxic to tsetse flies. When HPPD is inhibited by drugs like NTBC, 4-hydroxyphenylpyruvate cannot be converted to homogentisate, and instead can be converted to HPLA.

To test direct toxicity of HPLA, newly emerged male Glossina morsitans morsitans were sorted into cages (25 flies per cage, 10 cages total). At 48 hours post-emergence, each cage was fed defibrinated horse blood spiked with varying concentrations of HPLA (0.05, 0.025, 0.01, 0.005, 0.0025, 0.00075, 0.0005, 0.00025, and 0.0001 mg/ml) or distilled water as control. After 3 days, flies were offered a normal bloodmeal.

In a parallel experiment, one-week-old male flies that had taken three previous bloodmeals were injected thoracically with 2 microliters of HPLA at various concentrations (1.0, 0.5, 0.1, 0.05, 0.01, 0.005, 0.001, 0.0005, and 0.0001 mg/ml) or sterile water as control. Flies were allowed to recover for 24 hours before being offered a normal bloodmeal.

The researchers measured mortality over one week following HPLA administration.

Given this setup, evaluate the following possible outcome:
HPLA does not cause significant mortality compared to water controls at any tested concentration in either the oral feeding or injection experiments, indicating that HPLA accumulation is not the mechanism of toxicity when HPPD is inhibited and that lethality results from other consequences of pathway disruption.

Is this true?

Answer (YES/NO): YES